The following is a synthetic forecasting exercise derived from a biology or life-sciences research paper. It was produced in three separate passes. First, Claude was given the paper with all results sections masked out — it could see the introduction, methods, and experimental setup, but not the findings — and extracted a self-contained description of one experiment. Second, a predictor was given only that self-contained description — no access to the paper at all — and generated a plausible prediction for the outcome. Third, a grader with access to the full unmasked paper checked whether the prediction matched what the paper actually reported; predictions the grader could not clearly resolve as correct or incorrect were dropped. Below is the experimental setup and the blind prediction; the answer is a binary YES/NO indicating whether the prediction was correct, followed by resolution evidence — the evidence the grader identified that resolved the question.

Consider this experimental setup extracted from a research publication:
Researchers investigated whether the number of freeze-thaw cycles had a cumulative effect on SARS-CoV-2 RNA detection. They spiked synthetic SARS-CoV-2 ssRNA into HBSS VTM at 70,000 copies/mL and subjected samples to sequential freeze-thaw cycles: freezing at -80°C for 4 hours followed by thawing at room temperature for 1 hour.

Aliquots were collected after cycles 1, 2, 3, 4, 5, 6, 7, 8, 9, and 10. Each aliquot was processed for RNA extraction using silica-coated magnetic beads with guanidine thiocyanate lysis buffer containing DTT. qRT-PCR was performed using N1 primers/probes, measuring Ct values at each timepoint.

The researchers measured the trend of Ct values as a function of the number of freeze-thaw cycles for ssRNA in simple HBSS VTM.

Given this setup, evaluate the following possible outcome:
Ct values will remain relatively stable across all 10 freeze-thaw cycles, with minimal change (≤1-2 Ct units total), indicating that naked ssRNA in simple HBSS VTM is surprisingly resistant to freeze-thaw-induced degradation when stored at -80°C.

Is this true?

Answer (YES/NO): NO